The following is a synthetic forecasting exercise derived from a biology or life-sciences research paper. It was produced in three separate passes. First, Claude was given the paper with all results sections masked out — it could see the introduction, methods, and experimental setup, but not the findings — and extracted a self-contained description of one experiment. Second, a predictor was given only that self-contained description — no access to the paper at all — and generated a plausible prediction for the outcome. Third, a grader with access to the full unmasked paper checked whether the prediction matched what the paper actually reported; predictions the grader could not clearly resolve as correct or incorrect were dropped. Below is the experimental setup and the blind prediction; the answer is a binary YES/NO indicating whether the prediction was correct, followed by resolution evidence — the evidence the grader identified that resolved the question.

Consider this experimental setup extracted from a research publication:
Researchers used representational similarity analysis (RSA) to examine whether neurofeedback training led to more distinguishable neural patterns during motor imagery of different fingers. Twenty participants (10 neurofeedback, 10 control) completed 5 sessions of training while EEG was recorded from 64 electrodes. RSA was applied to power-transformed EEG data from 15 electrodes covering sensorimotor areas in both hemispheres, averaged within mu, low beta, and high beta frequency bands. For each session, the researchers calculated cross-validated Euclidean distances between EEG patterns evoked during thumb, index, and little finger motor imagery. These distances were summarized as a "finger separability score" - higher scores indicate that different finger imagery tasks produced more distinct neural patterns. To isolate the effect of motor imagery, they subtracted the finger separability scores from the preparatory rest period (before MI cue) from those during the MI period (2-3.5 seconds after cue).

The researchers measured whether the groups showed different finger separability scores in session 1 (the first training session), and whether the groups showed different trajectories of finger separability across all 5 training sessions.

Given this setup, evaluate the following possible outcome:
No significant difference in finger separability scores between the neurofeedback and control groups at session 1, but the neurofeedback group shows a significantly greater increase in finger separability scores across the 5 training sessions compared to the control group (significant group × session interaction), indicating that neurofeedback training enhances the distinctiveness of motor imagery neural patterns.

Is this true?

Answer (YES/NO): YES